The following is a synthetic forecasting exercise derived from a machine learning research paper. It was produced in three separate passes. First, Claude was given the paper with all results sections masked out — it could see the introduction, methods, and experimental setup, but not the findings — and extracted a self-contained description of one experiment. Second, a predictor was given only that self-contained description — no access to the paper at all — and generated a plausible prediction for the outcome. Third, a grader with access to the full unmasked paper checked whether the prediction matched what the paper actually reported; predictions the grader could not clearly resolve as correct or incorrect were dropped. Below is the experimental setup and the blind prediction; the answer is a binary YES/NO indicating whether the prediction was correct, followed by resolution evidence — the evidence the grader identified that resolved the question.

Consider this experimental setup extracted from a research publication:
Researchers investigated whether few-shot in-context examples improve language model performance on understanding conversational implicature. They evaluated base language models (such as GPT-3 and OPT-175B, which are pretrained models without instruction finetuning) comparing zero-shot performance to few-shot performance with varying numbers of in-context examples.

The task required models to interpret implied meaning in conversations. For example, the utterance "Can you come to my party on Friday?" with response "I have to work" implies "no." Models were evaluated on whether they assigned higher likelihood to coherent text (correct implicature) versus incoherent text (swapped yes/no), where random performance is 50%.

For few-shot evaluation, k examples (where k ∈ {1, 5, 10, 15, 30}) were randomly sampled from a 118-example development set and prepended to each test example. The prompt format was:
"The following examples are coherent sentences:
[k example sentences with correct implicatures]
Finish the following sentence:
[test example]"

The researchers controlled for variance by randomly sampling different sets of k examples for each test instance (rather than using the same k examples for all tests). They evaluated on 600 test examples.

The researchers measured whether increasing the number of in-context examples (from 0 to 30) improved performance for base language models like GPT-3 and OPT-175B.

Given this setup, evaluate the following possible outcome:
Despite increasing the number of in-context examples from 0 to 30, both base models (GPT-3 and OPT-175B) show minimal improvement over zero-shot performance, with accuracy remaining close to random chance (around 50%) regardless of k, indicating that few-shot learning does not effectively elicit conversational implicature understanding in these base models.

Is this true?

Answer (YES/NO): NO